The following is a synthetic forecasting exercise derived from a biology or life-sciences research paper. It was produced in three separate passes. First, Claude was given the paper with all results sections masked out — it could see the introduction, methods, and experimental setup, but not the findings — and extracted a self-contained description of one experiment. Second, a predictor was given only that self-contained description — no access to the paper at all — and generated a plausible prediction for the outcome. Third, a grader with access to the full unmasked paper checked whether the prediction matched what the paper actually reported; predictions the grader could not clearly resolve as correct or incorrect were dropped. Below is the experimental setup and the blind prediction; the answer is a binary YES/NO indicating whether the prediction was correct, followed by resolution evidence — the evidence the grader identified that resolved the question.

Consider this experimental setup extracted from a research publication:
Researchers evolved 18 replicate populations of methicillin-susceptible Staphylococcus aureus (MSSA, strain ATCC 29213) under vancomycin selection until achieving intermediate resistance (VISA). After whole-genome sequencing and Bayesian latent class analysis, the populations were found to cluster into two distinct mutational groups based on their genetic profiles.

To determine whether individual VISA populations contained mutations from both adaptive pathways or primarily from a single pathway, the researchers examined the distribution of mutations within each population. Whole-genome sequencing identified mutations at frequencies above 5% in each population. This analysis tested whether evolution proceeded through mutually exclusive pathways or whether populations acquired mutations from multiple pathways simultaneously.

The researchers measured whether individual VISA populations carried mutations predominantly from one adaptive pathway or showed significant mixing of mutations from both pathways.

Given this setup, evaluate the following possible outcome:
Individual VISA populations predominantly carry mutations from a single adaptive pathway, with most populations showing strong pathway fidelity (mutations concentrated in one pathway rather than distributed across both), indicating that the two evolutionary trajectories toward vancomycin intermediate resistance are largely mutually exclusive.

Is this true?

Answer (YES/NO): YES